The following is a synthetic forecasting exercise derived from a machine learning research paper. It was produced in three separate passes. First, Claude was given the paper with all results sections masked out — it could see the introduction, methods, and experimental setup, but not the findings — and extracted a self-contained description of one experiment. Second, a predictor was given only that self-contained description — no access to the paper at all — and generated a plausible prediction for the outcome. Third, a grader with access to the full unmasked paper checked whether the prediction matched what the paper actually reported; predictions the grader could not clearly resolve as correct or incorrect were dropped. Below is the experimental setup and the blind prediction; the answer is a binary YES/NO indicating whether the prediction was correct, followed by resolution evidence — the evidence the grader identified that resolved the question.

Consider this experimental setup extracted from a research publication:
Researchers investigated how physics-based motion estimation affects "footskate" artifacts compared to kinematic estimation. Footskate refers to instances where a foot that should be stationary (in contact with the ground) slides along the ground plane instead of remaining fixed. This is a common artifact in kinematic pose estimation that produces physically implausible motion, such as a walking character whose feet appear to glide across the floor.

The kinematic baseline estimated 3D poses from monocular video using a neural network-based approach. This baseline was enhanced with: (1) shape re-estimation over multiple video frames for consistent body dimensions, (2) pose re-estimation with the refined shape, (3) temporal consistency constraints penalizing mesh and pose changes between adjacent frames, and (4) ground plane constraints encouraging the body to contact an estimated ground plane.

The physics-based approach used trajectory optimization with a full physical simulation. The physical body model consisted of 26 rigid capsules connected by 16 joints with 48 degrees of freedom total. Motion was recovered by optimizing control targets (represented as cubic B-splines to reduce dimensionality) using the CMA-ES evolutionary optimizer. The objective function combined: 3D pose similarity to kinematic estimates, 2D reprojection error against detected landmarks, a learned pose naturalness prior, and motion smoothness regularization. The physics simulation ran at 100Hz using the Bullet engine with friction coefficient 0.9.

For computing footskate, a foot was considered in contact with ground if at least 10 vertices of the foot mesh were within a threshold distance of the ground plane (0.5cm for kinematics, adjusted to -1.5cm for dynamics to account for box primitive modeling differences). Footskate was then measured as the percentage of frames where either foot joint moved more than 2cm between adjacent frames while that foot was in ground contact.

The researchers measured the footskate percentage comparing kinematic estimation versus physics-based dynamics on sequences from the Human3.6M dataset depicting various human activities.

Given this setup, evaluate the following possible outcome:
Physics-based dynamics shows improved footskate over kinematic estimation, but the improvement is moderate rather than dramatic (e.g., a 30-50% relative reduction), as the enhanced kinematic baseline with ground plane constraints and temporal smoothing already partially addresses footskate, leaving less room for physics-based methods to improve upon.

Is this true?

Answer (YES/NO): NO